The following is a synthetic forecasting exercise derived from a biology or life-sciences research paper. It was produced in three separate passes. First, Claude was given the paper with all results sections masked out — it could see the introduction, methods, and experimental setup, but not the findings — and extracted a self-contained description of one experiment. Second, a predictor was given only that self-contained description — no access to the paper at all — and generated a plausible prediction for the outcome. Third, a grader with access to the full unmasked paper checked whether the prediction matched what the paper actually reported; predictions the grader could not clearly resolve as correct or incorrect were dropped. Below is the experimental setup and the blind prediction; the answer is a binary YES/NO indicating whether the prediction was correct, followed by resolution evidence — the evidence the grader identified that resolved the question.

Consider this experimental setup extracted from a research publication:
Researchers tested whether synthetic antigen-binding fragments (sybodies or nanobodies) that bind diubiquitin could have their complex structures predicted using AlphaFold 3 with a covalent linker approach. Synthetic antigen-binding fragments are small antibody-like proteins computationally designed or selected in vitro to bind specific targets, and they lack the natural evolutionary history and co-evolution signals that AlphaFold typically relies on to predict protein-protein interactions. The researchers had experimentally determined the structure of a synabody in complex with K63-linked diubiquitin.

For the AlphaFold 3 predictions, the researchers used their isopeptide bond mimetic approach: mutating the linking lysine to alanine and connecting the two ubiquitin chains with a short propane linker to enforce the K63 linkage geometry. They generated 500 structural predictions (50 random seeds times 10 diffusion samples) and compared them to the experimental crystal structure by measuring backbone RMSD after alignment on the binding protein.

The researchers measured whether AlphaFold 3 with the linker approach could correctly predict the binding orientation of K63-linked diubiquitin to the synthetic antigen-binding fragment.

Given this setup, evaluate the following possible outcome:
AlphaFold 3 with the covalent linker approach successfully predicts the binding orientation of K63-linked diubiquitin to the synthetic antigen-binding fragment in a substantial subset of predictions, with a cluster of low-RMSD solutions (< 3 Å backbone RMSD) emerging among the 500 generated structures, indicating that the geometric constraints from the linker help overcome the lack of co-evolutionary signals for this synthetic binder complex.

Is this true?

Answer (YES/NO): NO